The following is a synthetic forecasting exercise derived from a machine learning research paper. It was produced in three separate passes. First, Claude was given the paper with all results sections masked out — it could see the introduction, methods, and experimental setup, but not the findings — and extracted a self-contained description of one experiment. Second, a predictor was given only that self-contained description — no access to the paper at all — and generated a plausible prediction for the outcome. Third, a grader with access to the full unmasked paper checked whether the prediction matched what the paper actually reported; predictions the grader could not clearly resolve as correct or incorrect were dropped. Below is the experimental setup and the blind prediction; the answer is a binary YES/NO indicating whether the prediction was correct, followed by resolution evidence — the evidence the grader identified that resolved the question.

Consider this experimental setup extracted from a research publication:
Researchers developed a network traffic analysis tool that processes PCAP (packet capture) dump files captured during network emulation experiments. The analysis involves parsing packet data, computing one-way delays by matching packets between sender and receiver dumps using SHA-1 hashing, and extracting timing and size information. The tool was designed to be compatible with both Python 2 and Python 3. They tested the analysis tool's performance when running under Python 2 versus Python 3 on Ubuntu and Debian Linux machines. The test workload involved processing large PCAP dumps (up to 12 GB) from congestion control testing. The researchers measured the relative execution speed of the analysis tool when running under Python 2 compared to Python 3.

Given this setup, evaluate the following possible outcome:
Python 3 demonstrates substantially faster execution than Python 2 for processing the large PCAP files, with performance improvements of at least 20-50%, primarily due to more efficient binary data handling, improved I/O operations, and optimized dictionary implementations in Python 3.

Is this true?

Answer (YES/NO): NO